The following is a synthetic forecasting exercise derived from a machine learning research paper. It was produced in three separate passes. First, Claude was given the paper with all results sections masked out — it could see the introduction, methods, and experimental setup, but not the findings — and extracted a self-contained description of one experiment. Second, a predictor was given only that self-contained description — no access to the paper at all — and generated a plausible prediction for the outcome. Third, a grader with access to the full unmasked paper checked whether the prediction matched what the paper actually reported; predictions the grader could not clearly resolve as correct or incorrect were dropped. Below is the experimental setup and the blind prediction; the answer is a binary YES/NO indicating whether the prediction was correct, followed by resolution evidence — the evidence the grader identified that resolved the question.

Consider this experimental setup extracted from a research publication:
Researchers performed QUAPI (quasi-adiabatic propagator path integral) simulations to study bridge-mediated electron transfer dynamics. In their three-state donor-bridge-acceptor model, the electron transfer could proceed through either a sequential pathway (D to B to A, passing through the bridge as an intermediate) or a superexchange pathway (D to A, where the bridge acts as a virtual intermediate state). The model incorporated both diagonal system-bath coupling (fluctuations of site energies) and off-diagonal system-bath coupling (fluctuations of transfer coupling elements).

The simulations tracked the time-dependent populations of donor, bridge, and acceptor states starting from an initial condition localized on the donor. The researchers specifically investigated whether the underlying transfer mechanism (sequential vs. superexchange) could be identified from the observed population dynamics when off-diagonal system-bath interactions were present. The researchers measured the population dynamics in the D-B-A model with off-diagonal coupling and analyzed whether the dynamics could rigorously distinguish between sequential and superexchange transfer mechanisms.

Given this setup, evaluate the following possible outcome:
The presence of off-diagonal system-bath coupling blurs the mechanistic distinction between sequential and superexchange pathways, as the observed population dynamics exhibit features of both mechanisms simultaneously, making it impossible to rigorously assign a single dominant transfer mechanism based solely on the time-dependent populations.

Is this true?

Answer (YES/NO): YES